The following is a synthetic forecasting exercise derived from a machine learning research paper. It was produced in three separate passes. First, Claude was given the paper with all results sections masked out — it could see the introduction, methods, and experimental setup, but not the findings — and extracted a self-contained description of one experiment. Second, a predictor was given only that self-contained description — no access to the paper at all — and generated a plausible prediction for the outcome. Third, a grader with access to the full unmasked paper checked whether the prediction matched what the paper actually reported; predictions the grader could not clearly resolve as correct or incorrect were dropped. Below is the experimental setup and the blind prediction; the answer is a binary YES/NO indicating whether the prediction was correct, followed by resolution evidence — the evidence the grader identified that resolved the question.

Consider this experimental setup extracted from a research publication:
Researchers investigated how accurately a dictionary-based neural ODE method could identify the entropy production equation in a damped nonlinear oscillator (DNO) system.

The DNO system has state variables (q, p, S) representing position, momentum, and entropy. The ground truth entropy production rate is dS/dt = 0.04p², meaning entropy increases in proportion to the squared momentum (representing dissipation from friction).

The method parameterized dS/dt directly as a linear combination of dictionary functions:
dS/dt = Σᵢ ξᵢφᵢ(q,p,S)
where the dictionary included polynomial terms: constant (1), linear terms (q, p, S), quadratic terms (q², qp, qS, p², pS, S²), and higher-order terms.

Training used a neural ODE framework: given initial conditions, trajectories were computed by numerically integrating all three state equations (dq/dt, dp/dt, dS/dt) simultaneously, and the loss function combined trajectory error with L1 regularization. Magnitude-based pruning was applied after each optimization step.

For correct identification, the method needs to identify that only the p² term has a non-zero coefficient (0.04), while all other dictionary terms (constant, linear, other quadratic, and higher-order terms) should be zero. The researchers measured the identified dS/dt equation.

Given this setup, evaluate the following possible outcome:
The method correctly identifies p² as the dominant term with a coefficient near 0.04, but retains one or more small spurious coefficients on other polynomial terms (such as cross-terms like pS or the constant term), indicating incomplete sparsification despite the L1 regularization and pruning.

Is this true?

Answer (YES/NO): NO